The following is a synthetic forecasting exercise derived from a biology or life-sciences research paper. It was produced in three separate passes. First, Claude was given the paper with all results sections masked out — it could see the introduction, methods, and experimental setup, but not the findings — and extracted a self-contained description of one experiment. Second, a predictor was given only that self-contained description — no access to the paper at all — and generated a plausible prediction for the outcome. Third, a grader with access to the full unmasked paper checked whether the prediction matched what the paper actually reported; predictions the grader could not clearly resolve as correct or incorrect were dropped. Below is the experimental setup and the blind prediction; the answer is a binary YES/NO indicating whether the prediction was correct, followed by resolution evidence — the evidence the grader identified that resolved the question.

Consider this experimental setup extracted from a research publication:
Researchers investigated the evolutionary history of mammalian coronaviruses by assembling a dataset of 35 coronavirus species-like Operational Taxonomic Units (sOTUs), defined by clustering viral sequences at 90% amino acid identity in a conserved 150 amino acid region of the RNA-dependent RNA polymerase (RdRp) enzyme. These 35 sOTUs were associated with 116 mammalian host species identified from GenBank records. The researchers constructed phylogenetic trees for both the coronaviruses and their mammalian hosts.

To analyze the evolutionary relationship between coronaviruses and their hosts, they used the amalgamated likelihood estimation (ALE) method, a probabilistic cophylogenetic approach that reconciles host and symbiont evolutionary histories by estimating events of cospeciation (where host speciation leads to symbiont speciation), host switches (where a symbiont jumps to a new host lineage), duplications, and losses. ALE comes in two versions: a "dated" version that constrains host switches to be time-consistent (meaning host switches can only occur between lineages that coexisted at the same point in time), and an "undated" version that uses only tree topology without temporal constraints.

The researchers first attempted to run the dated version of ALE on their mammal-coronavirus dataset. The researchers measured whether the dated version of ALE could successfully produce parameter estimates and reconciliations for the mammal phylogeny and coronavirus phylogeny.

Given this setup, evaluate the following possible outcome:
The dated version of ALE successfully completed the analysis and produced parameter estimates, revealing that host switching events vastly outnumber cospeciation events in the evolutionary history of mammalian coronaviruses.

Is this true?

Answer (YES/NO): NO